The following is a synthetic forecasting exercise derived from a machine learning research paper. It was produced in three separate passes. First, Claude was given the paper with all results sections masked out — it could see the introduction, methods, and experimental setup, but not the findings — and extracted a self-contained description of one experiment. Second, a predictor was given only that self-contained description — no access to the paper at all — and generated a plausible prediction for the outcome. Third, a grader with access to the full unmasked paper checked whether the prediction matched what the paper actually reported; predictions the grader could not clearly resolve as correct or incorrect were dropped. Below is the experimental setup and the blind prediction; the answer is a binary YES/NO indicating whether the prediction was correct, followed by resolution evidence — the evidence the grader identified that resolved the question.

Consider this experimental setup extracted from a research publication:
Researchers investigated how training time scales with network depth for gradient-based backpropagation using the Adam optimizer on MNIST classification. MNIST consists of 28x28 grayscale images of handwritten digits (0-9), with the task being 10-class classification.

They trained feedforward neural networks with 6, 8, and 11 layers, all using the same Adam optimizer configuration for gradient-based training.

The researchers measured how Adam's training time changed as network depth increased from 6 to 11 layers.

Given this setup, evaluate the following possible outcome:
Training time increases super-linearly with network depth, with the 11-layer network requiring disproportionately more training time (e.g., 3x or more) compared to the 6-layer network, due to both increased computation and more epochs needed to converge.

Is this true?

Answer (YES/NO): NO